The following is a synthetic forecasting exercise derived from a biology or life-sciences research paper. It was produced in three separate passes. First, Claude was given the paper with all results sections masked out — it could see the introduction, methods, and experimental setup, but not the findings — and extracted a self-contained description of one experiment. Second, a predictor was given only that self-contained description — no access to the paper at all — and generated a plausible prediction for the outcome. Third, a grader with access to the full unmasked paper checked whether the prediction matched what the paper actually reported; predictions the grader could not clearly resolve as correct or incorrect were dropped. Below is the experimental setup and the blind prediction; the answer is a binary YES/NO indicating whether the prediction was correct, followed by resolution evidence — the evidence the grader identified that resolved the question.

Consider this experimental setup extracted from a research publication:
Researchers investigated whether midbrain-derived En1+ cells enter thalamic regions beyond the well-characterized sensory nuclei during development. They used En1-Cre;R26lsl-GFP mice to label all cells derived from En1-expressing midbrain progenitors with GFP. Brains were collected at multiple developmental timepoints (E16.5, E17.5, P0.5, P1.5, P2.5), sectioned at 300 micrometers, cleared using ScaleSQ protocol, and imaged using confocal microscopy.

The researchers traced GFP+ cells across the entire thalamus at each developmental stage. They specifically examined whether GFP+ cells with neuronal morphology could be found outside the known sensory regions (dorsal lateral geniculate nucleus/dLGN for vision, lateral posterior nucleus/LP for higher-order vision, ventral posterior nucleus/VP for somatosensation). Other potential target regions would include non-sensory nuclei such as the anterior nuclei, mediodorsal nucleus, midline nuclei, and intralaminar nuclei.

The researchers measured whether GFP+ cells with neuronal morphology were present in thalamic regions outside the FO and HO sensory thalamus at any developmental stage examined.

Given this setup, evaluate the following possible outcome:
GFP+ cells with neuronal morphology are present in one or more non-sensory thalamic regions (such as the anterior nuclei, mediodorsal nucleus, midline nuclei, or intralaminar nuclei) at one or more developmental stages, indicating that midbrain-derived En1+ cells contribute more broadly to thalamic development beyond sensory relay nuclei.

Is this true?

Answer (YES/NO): NO